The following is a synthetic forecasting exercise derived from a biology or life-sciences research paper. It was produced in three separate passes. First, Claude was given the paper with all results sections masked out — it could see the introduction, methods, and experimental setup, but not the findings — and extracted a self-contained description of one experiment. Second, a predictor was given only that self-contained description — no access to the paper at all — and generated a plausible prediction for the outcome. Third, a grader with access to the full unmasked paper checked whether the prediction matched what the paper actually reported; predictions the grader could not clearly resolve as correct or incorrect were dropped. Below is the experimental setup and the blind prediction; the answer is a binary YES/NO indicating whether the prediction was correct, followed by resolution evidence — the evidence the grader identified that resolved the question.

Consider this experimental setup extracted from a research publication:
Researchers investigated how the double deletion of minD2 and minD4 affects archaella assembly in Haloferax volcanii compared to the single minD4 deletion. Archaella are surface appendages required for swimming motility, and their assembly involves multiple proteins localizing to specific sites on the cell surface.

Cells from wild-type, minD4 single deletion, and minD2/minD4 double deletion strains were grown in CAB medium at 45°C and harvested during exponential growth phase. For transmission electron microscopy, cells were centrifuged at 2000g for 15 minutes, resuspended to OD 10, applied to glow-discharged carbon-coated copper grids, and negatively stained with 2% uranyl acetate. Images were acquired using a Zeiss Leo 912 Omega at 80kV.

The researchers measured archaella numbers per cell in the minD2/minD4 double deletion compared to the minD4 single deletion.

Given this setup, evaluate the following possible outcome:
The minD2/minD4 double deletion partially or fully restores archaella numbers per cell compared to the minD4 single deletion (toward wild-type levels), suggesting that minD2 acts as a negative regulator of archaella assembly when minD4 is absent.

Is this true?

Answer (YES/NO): NO